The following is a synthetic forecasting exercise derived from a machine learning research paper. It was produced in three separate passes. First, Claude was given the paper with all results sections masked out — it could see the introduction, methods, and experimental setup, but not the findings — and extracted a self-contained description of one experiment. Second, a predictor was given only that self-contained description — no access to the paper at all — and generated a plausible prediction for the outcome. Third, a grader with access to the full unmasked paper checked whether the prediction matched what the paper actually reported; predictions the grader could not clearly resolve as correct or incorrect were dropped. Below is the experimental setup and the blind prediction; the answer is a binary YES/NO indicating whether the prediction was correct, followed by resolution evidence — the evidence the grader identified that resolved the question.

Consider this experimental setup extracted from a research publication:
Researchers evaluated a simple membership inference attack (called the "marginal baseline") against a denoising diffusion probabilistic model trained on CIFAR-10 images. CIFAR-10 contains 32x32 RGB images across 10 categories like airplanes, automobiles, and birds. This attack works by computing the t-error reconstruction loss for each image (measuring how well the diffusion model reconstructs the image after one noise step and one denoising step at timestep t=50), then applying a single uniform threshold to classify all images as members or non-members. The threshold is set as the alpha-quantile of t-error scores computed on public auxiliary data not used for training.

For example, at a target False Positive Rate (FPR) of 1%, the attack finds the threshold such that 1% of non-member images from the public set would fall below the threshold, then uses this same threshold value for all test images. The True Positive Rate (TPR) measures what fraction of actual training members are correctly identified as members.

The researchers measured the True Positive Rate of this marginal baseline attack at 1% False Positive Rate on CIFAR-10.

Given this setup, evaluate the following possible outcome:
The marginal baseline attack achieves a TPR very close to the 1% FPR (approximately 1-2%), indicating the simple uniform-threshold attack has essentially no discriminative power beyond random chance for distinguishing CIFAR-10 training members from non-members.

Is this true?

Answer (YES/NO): NO